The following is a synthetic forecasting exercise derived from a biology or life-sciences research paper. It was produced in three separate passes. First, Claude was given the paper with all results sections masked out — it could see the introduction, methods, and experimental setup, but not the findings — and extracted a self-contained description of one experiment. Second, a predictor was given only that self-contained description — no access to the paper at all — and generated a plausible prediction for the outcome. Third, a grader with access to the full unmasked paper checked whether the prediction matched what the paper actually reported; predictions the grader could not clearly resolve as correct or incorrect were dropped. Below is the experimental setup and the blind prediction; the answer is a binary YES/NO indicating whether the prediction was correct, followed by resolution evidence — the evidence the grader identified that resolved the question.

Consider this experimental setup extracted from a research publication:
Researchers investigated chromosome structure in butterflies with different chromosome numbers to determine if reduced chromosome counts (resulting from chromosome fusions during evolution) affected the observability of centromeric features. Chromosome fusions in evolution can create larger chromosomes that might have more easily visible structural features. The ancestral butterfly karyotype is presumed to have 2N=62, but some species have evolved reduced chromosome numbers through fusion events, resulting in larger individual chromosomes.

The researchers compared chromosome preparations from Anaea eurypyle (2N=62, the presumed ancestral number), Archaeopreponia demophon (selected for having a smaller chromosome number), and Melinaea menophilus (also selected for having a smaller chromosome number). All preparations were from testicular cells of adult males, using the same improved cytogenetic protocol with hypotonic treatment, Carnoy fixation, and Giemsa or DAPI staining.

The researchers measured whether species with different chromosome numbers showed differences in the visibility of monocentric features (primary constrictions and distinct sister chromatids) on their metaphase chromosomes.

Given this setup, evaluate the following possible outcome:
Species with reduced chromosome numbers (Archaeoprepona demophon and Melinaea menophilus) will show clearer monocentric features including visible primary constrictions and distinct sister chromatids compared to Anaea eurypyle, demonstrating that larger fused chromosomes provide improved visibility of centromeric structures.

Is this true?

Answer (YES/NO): NO